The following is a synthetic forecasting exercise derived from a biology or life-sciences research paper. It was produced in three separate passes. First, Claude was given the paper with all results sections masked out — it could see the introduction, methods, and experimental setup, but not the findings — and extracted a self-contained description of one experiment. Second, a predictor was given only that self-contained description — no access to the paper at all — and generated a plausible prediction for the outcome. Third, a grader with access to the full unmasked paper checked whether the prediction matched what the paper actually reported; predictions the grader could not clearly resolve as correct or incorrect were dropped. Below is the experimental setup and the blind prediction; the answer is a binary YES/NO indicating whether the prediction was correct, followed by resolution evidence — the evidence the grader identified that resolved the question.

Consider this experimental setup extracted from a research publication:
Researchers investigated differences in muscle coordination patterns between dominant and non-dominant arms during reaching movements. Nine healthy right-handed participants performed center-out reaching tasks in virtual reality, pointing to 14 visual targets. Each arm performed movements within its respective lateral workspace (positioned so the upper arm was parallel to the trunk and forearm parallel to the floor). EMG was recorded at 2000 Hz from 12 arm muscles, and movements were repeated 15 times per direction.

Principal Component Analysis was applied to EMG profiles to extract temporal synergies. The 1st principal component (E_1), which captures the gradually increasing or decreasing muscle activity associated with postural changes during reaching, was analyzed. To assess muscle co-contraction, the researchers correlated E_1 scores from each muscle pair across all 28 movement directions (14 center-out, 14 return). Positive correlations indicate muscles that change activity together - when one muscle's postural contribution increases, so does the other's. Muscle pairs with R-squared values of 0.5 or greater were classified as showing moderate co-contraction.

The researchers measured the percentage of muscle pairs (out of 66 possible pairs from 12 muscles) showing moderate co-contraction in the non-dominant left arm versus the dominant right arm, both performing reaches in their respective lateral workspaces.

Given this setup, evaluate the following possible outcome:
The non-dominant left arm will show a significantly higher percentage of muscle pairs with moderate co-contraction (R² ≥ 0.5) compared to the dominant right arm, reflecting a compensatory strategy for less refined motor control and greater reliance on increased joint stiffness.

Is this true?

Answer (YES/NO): YES